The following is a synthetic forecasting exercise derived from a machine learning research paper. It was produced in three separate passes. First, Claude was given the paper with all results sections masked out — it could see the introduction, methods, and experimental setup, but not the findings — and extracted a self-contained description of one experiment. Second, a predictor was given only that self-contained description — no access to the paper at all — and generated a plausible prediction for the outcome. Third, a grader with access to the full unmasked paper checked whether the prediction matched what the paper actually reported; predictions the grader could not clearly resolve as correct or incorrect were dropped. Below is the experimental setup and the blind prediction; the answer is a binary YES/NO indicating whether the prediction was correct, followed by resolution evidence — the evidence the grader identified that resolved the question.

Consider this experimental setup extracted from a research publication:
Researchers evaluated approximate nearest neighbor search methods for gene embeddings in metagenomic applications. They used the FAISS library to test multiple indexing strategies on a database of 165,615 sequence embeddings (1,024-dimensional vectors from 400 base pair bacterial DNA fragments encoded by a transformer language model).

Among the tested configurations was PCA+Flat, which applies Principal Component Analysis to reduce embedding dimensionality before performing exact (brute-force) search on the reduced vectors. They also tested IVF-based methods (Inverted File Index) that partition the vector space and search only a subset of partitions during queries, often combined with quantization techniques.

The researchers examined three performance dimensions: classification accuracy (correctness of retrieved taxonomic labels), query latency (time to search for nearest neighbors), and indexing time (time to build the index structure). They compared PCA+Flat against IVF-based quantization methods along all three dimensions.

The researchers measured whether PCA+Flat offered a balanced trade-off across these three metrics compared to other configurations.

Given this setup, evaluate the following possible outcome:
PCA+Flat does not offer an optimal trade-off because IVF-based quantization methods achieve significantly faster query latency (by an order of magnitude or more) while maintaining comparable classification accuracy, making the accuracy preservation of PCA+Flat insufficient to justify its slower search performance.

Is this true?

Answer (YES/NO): NO